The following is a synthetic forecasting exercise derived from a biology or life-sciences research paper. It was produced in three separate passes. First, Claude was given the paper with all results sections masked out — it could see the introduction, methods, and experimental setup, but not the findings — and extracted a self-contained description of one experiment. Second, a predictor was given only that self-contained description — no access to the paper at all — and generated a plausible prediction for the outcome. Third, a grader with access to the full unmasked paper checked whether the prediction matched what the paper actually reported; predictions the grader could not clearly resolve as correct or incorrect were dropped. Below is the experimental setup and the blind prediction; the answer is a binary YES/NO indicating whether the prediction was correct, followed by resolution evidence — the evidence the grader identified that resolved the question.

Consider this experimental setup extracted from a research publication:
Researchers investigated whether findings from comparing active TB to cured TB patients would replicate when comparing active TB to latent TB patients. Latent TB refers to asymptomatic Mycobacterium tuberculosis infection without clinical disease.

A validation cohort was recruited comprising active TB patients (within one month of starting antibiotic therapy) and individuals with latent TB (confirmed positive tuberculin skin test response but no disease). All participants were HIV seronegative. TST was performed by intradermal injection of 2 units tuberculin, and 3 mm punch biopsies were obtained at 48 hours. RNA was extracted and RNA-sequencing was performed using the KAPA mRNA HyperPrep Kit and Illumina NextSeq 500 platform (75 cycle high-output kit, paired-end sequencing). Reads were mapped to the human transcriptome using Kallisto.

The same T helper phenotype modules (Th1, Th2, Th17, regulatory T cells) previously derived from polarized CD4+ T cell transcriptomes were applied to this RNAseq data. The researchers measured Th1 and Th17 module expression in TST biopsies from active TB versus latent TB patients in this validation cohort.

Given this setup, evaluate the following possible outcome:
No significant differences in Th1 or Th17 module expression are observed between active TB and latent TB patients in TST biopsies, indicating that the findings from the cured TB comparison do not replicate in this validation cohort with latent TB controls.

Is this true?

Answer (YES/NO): NO